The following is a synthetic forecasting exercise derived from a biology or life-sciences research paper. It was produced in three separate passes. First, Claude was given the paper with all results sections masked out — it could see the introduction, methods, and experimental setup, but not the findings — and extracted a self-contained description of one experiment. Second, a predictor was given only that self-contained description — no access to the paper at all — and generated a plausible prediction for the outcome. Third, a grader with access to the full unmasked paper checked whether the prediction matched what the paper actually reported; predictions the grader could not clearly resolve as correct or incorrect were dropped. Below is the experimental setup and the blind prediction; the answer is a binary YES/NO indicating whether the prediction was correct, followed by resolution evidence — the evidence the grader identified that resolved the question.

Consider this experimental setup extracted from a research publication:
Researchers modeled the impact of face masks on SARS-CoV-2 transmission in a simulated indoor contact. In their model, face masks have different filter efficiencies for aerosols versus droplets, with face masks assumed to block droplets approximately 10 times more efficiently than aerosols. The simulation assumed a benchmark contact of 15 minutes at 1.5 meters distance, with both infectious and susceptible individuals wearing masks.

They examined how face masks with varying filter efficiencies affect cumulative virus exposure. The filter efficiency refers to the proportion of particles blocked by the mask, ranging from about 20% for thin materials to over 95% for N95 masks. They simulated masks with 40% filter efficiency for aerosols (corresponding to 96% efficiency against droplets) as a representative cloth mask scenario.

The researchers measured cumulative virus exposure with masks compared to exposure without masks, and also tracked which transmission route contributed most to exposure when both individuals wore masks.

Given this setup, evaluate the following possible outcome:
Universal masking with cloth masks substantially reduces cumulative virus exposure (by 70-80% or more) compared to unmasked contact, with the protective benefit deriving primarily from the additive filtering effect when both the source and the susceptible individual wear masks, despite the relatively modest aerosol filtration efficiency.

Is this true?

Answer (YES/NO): YES